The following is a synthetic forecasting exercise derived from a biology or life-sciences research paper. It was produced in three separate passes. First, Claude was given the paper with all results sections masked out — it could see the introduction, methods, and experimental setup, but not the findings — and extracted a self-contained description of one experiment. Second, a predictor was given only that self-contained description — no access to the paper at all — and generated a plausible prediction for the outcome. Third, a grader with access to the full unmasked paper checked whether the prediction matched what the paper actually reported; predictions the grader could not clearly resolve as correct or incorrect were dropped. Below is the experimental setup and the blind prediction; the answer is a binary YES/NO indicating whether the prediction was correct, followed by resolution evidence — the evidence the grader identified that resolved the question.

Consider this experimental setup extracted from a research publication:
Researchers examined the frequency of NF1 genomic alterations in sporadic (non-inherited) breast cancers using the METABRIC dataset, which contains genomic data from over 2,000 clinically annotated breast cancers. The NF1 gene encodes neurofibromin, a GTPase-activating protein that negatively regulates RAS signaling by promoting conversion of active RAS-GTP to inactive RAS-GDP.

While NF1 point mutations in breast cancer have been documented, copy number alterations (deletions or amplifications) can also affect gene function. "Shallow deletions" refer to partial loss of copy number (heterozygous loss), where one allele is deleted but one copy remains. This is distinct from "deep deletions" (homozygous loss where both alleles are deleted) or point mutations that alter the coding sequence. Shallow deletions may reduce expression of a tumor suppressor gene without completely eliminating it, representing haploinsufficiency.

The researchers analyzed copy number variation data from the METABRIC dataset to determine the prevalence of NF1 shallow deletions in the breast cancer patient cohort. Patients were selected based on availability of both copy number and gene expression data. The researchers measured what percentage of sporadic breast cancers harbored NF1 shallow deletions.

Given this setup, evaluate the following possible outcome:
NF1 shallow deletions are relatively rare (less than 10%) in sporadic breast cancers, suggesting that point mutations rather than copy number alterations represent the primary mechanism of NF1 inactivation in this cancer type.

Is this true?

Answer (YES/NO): NO